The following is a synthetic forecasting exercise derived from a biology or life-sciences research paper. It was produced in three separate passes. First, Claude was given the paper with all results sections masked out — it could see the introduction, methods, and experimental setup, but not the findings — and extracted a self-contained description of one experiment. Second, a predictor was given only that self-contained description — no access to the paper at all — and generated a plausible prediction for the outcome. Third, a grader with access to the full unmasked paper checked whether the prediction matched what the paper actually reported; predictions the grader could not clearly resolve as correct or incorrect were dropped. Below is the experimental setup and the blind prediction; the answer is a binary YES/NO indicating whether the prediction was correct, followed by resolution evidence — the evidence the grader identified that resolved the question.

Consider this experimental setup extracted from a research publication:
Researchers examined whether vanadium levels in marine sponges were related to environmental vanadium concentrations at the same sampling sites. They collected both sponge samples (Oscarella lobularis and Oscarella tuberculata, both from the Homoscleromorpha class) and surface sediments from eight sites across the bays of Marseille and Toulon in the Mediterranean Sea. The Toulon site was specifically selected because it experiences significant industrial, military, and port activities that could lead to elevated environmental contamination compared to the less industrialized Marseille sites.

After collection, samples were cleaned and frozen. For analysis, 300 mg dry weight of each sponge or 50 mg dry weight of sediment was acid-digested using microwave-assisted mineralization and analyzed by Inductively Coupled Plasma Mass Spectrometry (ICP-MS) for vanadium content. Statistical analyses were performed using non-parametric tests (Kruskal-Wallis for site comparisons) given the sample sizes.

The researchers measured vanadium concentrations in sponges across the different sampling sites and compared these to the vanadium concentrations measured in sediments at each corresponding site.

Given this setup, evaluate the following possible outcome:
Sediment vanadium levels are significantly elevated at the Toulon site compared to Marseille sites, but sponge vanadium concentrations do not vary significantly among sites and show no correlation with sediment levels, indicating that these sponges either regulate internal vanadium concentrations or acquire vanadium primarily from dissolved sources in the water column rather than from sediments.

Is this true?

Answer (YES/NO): NO